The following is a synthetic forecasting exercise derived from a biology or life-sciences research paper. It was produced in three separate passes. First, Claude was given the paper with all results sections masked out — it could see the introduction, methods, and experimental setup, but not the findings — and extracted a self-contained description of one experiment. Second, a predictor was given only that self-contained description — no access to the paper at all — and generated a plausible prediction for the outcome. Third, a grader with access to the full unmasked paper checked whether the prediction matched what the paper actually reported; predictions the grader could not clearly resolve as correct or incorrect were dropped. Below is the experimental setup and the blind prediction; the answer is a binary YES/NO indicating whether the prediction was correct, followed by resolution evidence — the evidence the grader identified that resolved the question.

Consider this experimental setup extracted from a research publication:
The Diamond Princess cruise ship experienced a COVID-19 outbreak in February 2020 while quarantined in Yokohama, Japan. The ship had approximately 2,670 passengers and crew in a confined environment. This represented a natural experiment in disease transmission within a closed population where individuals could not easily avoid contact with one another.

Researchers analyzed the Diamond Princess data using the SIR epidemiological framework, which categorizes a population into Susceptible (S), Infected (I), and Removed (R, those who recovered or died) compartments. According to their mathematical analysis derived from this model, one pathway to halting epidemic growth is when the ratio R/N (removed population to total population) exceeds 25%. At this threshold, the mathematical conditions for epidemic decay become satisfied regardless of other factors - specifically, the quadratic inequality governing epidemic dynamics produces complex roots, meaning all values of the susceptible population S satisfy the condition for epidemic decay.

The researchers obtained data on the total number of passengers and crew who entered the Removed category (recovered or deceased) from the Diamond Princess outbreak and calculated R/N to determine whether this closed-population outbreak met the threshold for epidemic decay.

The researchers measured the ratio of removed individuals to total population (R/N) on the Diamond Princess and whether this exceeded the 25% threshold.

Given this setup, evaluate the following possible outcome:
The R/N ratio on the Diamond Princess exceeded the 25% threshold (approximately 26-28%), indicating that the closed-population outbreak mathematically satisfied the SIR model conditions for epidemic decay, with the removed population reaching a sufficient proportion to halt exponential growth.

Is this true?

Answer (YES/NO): YES